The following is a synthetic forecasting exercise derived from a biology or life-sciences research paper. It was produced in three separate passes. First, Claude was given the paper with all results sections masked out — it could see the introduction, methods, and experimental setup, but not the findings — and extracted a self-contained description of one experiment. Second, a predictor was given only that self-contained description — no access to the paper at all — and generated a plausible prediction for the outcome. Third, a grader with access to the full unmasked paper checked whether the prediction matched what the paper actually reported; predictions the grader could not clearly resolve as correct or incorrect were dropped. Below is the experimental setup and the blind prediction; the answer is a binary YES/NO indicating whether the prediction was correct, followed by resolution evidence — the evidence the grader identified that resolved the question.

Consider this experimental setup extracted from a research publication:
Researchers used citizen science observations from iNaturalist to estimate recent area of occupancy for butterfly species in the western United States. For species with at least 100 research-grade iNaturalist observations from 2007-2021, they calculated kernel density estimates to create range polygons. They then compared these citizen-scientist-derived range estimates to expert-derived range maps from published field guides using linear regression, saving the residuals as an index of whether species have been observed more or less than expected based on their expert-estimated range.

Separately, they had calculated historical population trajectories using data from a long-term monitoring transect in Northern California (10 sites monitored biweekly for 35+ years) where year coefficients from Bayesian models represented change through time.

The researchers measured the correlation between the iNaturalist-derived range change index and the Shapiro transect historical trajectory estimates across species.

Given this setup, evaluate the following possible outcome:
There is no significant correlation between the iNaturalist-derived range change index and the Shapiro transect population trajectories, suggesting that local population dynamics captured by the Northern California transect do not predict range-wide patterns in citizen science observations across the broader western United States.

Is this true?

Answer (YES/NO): NO